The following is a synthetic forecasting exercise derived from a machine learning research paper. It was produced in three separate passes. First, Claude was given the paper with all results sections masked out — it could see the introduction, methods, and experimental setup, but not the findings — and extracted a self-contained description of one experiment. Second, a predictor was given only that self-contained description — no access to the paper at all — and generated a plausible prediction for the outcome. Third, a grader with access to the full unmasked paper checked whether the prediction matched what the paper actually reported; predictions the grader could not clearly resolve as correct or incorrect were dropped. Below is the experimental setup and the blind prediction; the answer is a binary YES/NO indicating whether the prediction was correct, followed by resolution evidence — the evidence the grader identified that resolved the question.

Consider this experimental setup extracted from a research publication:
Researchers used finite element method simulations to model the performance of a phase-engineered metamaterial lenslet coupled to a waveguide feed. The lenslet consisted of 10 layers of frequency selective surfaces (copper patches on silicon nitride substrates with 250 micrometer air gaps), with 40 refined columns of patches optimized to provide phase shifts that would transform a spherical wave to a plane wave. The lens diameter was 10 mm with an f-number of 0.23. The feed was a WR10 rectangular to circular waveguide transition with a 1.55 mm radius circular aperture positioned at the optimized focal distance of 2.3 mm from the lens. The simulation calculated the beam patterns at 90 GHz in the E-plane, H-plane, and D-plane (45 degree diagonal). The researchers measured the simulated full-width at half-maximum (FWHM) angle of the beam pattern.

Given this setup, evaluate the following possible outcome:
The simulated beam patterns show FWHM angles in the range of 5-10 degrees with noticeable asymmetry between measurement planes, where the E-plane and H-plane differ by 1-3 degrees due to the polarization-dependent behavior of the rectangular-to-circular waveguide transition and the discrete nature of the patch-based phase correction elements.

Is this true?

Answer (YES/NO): NO